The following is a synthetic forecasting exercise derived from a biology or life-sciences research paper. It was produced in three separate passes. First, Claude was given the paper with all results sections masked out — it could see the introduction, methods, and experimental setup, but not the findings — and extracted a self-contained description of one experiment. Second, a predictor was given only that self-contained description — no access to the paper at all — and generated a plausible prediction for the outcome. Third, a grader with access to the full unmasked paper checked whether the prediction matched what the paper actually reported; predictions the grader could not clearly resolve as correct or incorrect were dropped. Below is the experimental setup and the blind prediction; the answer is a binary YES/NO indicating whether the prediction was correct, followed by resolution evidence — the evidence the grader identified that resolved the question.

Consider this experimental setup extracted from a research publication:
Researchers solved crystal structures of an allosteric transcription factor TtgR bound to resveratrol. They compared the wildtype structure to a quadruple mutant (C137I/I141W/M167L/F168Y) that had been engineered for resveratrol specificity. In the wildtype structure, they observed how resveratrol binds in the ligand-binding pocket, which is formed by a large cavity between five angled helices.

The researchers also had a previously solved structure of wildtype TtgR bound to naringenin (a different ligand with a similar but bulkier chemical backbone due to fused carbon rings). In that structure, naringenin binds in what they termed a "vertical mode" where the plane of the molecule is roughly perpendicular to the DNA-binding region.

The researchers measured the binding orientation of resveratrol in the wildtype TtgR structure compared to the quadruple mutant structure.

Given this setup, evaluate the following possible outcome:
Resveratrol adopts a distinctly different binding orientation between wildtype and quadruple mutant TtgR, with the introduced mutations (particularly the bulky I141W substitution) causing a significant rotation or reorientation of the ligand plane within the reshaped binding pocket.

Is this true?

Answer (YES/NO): YES